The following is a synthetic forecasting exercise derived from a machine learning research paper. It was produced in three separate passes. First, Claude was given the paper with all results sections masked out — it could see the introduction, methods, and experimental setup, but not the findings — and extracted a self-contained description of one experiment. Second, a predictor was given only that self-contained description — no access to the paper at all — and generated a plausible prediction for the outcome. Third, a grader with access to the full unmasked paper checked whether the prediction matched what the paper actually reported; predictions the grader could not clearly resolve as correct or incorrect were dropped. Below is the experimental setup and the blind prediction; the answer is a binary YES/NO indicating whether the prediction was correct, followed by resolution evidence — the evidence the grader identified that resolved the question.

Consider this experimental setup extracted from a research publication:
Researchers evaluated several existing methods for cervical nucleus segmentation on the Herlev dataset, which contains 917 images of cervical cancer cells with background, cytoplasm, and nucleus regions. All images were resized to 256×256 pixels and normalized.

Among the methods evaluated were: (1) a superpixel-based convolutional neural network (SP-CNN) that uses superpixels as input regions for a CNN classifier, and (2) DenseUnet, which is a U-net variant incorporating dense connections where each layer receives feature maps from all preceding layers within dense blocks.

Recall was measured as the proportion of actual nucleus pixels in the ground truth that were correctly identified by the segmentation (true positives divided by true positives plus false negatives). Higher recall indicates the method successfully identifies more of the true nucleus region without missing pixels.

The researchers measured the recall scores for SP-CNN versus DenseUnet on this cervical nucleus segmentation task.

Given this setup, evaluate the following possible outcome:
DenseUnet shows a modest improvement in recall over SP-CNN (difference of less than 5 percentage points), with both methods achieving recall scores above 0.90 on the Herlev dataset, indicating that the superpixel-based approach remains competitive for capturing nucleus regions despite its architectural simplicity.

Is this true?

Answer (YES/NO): YES